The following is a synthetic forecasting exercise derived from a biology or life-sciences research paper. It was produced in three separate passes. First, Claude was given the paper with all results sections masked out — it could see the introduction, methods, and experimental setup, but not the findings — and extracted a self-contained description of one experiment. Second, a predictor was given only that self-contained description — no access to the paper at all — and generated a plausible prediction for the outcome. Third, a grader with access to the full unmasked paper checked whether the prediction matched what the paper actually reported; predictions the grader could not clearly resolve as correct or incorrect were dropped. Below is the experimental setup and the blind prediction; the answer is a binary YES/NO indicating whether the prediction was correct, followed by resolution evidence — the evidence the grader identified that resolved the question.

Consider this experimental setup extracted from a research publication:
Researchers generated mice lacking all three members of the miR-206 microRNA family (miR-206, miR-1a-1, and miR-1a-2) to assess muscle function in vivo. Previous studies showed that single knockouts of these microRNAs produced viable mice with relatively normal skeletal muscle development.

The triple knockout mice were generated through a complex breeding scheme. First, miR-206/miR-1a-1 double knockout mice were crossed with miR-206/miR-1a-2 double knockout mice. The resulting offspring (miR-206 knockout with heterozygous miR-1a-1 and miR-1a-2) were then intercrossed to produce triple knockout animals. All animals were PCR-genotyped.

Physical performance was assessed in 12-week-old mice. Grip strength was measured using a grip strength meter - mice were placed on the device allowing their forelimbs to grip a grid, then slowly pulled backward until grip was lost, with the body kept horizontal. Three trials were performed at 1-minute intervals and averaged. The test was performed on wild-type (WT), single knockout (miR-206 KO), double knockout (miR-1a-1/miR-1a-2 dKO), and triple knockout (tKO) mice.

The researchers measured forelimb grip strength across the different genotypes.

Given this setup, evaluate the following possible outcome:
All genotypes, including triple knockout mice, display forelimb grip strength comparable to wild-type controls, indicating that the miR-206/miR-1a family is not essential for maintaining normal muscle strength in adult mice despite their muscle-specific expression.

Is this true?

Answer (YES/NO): NO